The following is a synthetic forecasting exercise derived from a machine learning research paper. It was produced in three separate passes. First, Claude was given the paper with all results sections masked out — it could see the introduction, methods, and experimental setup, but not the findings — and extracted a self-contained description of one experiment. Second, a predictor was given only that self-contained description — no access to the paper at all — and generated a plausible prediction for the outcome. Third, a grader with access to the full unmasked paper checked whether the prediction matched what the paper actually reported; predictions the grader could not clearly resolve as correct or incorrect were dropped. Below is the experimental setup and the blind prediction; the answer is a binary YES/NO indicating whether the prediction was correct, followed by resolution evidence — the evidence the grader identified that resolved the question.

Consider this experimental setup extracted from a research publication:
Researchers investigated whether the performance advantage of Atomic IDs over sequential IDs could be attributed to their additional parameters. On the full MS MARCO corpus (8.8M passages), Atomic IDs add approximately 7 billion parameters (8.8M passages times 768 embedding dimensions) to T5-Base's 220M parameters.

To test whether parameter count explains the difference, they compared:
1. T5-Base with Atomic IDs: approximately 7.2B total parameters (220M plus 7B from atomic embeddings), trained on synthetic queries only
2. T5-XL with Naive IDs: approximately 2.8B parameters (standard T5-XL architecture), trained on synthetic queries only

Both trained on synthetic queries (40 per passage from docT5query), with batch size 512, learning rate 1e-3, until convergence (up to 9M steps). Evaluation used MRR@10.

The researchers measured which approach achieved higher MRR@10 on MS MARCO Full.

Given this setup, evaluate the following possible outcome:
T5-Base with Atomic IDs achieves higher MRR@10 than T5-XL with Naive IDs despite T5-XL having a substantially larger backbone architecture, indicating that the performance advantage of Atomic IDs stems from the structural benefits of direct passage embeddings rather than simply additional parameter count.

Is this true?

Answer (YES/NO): NO